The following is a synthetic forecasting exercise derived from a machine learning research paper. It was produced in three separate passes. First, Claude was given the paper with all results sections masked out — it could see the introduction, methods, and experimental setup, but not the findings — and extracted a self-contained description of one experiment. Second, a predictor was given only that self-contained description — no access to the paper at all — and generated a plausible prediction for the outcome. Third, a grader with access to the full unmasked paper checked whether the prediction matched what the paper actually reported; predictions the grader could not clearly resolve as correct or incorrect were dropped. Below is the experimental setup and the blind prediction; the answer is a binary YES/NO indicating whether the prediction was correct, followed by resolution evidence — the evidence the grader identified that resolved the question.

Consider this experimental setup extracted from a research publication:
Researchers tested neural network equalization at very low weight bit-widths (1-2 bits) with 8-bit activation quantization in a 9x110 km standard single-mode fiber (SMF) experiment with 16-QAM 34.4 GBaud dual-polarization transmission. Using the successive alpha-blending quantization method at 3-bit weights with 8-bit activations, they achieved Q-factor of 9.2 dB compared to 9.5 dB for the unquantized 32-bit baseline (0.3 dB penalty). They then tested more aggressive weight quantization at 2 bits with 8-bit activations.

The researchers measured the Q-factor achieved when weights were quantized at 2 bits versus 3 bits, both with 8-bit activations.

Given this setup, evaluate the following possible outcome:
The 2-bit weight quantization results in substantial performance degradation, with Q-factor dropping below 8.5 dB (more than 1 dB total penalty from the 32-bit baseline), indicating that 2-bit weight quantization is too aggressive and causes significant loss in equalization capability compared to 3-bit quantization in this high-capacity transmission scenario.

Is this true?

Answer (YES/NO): YES